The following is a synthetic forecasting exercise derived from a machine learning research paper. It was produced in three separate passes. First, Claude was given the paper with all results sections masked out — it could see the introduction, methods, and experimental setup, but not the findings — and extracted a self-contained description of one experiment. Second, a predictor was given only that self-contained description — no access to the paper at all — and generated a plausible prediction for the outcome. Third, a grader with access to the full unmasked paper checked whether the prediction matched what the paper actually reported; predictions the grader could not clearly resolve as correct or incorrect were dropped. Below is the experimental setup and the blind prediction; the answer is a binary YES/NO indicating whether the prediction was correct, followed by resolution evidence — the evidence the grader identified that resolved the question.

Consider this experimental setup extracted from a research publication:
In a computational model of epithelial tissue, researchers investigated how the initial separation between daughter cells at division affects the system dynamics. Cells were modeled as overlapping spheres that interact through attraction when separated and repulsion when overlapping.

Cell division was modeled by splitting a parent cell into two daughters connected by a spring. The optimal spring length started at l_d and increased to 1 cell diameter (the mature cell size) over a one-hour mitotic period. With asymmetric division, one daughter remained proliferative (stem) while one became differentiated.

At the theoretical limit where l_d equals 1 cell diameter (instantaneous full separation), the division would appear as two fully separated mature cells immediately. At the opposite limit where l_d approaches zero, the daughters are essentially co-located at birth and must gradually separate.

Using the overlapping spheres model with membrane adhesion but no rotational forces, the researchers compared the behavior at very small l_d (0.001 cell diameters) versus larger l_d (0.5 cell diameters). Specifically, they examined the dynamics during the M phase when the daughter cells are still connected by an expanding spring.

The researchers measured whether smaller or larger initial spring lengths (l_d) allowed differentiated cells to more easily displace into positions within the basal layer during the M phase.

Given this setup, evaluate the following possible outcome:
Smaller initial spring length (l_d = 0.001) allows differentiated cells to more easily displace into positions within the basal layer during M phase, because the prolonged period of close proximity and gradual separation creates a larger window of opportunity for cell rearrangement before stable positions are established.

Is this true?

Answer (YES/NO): YES